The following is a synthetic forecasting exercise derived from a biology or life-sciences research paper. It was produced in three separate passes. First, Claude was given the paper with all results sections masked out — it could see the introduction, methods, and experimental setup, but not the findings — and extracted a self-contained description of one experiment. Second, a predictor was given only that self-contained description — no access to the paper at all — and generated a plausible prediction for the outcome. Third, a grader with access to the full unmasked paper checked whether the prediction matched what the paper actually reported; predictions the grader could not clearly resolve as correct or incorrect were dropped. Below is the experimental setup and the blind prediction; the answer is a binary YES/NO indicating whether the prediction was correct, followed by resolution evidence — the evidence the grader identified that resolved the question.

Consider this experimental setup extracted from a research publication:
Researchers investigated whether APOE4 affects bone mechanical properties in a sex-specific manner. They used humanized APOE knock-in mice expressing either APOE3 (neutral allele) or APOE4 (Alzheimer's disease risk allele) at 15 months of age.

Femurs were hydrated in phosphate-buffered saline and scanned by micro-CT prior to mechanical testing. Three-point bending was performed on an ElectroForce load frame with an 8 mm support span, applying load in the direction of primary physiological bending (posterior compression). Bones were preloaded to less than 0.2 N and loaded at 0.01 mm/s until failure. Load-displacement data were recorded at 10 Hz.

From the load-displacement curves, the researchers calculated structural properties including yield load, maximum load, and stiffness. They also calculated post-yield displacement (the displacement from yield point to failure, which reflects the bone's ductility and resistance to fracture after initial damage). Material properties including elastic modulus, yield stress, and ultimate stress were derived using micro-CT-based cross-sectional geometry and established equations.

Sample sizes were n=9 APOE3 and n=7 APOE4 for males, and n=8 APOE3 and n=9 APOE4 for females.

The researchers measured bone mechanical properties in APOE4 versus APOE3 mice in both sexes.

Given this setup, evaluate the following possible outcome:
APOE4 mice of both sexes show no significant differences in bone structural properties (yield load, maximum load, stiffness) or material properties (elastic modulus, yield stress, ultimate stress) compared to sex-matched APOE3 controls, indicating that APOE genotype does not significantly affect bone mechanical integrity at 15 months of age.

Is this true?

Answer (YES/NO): NO